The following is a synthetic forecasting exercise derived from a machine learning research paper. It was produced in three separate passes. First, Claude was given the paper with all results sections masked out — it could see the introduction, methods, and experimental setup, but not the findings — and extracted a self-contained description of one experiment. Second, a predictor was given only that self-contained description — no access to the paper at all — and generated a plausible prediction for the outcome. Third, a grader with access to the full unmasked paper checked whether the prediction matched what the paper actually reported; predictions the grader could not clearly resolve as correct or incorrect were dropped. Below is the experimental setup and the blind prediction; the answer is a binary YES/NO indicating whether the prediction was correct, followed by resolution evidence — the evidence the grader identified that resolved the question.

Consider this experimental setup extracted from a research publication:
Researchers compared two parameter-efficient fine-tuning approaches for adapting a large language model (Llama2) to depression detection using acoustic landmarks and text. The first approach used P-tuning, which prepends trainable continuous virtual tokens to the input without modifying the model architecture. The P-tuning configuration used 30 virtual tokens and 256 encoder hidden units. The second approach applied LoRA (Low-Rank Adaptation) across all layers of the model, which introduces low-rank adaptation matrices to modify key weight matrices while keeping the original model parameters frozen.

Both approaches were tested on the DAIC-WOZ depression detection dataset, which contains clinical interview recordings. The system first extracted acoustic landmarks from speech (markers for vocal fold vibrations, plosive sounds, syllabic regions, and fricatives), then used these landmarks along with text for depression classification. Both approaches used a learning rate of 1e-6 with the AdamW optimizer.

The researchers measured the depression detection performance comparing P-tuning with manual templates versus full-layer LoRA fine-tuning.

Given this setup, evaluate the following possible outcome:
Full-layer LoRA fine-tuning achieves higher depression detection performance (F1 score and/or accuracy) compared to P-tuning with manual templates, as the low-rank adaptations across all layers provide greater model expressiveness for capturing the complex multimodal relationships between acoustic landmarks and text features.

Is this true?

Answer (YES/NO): YES